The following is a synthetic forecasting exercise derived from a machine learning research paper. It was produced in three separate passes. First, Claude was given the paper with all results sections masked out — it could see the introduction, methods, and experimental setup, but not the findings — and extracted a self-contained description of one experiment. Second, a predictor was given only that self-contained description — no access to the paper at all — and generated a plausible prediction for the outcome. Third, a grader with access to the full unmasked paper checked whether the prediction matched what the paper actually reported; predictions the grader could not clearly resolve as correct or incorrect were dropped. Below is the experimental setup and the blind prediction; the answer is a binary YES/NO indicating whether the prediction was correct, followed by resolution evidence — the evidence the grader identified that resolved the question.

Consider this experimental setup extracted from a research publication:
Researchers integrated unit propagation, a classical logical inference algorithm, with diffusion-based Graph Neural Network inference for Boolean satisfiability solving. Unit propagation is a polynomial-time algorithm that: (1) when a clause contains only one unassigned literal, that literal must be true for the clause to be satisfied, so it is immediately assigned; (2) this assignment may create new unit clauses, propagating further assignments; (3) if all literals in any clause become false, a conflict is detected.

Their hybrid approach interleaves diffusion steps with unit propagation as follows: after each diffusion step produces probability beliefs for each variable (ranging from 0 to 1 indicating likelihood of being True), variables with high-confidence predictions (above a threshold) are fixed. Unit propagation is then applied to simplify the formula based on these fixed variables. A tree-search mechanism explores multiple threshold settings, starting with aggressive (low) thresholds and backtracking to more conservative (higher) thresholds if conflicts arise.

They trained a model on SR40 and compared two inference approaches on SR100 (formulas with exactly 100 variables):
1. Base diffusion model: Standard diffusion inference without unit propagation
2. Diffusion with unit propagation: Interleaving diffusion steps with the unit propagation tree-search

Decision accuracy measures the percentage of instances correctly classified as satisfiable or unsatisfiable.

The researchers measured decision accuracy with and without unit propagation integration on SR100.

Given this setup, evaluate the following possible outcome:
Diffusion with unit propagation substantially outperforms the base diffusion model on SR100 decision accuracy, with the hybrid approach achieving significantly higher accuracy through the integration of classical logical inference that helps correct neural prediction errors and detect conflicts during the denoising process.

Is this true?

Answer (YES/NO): YES